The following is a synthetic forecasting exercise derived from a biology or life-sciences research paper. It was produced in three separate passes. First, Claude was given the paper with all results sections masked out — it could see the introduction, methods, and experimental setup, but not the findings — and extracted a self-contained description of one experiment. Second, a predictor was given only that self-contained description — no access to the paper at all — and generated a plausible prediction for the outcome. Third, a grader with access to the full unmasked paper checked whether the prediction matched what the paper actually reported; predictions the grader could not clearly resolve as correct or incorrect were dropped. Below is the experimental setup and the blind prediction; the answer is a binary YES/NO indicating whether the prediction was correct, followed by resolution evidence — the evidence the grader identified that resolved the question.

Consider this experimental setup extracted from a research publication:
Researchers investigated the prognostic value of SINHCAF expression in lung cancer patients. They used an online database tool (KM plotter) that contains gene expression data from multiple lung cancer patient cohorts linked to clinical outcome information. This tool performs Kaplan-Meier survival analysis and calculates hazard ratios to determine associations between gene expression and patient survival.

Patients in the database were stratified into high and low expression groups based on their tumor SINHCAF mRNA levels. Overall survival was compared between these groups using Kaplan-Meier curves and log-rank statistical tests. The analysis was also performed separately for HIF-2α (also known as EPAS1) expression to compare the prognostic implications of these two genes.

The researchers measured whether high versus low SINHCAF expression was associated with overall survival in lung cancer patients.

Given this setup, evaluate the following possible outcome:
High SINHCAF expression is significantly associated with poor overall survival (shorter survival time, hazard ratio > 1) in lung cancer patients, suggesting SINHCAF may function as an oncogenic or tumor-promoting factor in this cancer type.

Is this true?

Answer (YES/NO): YES